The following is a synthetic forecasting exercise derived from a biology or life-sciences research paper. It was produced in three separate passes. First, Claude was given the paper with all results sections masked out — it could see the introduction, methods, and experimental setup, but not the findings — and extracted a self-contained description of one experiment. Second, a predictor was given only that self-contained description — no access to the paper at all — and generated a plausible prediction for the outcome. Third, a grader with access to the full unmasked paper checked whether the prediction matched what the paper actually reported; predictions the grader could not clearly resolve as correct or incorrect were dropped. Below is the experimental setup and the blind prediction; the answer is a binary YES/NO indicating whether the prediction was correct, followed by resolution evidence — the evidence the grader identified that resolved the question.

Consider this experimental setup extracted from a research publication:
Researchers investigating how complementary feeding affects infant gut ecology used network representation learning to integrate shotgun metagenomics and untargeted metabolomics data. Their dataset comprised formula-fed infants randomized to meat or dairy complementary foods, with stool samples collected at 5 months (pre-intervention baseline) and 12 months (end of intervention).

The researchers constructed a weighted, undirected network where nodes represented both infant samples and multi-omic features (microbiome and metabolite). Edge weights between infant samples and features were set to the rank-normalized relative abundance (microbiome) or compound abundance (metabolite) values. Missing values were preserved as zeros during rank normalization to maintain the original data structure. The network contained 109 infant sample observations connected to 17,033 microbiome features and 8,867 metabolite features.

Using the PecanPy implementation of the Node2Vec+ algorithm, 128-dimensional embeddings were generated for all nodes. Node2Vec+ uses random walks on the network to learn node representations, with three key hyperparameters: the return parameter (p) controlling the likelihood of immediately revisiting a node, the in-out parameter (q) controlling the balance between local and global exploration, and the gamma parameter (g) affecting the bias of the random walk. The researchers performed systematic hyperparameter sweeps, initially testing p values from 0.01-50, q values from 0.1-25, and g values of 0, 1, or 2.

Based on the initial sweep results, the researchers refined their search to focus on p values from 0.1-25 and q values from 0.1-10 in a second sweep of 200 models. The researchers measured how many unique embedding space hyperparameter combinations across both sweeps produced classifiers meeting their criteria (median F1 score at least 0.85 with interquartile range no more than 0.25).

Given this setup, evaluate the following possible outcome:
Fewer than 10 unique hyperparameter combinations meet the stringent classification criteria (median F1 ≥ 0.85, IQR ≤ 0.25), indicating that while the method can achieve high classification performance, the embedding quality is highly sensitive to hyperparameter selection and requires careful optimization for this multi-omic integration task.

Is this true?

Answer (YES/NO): YES